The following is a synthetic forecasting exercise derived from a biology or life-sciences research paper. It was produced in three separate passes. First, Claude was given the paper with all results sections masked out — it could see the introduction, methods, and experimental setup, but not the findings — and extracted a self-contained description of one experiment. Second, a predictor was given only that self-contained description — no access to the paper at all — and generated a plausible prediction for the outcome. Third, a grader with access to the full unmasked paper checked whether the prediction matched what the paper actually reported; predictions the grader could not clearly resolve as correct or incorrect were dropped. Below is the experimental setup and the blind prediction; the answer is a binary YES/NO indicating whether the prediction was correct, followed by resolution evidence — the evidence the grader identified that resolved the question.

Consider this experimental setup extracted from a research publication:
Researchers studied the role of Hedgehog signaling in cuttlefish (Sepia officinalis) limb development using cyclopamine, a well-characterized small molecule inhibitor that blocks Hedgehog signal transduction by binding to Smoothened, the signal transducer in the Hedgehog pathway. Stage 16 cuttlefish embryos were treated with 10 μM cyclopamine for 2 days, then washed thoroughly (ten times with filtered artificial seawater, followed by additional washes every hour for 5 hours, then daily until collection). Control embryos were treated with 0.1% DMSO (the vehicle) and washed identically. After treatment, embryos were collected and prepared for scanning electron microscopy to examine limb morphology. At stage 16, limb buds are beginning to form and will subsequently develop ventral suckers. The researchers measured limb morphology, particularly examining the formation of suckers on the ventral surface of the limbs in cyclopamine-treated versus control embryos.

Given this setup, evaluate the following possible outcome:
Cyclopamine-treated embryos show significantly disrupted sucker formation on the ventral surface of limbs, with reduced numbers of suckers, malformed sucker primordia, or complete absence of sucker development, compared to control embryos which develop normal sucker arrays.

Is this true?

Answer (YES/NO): YES